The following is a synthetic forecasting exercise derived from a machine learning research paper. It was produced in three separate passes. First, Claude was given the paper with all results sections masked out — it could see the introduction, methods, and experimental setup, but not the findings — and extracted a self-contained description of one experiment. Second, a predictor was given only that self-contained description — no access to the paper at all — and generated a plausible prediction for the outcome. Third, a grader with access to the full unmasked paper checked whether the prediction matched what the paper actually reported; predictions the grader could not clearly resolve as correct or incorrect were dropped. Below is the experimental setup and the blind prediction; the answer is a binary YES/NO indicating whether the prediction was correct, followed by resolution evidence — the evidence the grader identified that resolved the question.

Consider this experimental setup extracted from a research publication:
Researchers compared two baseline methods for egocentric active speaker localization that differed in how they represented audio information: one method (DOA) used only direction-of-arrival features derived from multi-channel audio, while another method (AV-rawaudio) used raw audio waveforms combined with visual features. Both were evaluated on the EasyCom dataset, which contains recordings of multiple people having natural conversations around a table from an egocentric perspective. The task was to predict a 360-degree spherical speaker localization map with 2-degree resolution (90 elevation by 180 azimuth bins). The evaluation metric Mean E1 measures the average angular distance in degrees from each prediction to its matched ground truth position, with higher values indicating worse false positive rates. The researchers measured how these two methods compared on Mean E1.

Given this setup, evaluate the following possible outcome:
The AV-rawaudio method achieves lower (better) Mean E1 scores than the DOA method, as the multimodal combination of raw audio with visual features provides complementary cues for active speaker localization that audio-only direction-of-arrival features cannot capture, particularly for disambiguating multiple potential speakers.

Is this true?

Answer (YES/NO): YES